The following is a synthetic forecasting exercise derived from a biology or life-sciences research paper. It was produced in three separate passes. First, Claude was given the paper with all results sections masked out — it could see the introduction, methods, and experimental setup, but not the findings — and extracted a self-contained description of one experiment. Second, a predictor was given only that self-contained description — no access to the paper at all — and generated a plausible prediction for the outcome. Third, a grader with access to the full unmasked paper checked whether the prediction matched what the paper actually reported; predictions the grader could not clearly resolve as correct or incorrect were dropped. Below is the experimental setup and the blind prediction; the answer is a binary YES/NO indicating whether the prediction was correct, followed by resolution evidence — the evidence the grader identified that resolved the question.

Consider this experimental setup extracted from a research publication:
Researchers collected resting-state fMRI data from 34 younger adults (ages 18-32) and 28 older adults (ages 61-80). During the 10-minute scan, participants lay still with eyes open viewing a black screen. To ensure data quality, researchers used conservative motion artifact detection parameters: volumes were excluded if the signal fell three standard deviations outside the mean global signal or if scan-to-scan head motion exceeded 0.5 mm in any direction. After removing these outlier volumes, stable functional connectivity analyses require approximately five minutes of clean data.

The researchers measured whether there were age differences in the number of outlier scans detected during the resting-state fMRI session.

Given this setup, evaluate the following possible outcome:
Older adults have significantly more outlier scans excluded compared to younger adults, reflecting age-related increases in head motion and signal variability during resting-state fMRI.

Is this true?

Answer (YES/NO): YES